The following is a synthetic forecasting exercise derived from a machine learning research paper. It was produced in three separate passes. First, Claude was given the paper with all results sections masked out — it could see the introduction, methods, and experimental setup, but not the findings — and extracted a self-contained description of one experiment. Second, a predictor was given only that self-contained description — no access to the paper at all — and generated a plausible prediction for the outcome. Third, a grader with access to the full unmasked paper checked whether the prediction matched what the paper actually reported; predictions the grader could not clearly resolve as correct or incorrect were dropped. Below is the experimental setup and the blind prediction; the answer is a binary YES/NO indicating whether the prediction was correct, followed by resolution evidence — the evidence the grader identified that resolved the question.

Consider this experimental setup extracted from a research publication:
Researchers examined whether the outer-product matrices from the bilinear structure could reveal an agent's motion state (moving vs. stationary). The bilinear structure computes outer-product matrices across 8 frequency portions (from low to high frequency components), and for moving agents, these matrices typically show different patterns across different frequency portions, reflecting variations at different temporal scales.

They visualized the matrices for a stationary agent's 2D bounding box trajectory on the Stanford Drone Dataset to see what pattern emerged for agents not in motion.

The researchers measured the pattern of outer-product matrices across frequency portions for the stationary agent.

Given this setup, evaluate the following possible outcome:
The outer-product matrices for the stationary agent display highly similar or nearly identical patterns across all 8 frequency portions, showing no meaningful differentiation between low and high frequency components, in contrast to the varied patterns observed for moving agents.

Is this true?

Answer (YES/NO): YES